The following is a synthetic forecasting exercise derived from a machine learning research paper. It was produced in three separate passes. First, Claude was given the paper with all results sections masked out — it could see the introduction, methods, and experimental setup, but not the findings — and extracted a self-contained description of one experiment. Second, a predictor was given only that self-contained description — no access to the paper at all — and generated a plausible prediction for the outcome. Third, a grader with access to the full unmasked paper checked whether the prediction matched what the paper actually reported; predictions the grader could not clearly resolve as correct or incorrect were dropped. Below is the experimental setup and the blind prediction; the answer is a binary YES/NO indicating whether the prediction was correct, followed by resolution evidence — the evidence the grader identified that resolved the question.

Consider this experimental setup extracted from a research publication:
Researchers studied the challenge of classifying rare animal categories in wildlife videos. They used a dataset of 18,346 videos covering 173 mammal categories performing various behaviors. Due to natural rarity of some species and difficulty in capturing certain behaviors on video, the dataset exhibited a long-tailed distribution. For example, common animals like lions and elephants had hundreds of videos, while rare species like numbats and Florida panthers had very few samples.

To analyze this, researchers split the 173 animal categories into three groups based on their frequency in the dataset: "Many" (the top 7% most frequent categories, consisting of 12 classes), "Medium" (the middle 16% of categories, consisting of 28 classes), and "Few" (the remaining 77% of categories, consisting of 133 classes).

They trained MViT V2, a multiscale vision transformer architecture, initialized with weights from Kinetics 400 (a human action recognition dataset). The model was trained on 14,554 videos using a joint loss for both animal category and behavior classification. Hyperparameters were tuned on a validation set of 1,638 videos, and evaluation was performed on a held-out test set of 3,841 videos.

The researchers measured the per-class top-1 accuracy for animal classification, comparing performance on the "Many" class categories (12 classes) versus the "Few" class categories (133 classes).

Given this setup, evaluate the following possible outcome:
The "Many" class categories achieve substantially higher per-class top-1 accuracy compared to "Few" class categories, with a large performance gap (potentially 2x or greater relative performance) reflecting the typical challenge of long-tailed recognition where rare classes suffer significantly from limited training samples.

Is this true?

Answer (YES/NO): YES